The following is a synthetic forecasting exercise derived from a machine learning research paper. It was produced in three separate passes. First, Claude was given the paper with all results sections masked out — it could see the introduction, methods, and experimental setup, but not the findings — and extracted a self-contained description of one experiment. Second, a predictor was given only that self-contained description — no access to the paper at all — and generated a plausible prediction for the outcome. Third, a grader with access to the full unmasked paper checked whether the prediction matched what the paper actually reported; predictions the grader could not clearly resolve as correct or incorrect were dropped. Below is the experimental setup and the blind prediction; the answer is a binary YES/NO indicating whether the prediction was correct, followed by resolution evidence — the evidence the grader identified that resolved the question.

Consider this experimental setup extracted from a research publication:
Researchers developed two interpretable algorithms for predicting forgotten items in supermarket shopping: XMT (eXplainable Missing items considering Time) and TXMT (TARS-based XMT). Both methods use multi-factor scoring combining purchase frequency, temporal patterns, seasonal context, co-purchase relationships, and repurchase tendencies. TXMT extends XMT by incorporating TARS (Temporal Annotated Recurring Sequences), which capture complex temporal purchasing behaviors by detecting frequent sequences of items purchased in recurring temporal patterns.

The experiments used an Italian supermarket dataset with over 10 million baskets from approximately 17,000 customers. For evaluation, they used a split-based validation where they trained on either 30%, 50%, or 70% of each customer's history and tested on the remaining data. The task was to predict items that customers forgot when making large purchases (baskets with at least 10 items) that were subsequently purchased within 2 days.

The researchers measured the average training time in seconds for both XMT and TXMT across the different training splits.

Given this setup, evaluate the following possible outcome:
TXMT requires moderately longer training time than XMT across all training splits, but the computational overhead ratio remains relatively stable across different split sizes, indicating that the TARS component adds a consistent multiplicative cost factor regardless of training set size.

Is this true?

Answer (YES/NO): NO